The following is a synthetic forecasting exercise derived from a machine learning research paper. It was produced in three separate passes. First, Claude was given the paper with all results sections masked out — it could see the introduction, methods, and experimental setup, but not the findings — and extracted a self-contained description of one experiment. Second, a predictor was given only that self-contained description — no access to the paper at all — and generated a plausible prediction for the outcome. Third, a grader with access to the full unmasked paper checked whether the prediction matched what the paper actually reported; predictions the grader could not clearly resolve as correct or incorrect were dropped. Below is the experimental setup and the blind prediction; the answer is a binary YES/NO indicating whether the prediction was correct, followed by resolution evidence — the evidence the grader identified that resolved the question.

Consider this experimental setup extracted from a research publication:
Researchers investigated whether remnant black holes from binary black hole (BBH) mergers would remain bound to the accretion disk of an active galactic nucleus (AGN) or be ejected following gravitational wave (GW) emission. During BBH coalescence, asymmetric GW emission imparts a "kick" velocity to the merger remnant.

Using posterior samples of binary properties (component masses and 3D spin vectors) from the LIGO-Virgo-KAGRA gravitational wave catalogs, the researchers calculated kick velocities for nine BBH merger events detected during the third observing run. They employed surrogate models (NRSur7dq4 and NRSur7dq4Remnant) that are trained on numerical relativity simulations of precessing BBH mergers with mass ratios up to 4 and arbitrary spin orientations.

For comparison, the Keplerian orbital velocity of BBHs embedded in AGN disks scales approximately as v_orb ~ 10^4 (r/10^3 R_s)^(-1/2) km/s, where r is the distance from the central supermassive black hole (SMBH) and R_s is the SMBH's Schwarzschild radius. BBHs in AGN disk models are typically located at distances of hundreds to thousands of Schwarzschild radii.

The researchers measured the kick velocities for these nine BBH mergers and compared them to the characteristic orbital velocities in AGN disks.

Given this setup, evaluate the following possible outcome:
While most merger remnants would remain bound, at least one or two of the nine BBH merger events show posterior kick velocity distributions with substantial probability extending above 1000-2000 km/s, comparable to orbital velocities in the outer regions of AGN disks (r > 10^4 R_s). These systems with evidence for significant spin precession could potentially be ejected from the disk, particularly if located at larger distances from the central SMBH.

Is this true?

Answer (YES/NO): NO